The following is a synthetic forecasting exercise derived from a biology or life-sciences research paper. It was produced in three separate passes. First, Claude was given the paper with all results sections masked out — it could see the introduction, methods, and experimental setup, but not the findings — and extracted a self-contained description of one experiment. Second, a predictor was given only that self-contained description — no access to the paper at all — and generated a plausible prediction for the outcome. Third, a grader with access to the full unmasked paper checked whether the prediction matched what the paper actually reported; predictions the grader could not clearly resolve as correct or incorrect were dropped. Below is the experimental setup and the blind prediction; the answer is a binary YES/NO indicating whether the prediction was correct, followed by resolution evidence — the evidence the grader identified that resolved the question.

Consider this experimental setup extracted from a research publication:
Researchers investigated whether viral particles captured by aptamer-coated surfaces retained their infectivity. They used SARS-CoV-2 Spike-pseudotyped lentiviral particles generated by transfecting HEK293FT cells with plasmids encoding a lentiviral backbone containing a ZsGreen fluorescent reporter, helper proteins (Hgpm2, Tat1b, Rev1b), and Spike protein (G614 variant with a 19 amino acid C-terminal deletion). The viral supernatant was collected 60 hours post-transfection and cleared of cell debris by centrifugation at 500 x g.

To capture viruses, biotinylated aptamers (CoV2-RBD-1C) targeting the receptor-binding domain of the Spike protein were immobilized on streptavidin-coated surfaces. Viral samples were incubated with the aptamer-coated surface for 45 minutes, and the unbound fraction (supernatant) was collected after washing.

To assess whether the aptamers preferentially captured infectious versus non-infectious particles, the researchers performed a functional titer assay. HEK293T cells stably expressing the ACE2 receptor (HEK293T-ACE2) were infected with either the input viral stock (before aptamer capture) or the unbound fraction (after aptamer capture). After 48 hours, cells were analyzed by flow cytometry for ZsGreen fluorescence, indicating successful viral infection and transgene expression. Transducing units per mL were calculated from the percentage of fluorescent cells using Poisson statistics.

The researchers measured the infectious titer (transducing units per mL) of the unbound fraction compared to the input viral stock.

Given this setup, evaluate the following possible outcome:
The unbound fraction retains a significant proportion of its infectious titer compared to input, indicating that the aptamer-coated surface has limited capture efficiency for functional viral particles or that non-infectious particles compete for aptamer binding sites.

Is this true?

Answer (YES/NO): NO